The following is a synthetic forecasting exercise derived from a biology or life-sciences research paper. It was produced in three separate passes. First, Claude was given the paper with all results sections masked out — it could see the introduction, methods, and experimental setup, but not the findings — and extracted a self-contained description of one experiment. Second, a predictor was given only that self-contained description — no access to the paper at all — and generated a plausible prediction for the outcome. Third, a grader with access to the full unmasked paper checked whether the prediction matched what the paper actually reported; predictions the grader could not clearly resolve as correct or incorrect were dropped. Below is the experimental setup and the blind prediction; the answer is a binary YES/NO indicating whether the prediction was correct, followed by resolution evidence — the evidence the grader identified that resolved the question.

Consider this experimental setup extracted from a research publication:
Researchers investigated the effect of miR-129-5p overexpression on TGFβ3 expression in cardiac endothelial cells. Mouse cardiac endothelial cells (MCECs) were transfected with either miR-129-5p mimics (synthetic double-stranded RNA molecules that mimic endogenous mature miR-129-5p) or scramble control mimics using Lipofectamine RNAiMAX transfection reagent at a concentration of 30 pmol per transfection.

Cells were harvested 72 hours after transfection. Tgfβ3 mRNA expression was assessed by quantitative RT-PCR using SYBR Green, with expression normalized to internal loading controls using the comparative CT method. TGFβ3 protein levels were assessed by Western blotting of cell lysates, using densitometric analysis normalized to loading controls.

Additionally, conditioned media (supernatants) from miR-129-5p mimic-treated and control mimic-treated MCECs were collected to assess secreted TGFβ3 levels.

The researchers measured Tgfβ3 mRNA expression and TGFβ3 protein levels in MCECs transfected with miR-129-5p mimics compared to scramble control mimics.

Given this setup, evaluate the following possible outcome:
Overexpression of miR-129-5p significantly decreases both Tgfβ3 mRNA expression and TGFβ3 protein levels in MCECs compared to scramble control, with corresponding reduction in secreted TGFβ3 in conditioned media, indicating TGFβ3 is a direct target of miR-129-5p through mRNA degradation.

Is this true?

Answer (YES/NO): NO